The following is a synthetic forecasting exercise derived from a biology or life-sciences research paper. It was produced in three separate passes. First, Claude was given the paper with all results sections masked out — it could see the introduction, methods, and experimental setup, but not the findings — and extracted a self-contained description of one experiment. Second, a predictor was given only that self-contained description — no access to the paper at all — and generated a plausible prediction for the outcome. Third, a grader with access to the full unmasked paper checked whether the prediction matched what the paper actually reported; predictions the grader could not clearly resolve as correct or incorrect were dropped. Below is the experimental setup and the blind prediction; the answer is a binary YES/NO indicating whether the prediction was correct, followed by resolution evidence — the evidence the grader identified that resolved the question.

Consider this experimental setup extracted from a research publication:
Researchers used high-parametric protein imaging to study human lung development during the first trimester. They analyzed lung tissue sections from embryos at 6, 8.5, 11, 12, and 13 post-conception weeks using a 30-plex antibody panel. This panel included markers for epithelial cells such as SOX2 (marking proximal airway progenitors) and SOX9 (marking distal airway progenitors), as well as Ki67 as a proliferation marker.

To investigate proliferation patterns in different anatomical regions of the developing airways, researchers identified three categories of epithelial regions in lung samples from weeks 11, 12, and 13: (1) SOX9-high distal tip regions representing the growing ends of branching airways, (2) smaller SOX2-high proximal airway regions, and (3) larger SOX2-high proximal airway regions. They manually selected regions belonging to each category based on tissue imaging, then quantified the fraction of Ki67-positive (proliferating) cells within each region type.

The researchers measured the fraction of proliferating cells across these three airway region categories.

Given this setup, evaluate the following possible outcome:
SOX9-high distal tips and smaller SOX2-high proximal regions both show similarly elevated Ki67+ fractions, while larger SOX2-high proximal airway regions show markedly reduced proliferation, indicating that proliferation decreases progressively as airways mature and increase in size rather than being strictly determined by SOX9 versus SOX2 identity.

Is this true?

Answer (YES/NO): NO